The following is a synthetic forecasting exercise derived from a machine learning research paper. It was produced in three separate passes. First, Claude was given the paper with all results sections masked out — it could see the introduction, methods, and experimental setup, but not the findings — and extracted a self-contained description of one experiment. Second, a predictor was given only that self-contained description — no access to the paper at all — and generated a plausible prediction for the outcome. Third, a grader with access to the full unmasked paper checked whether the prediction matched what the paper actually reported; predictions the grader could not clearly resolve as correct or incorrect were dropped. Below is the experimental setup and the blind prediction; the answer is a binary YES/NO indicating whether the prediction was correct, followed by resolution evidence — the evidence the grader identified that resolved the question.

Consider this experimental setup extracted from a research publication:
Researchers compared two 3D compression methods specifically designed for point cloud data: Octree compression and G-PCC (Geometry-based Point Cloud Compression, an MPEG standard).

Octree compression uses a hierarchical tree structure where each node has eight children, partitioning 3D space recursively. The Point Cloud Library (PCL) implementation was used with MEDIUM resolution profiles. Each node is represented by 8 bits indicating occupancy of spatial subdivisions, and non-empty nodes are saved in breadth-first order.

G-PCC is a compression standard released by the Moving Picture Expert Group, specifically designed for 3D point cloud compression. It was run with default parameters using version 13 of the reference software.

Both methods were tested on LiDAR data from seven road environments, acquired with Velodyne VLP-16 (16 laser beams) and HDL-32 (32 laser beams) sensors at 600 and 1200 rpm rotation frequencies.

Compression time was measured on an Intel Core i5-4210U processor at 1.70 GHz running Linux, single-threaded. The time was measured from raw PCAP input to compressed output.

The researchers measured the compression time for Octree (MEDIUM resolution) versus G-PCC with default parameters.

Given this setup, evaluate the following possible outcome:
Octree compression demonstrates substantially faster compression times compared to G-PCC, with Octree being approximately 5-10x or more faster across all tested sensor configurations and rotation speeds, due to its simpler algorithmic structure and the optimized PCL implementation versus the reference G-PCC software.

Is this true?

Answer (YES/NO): NO